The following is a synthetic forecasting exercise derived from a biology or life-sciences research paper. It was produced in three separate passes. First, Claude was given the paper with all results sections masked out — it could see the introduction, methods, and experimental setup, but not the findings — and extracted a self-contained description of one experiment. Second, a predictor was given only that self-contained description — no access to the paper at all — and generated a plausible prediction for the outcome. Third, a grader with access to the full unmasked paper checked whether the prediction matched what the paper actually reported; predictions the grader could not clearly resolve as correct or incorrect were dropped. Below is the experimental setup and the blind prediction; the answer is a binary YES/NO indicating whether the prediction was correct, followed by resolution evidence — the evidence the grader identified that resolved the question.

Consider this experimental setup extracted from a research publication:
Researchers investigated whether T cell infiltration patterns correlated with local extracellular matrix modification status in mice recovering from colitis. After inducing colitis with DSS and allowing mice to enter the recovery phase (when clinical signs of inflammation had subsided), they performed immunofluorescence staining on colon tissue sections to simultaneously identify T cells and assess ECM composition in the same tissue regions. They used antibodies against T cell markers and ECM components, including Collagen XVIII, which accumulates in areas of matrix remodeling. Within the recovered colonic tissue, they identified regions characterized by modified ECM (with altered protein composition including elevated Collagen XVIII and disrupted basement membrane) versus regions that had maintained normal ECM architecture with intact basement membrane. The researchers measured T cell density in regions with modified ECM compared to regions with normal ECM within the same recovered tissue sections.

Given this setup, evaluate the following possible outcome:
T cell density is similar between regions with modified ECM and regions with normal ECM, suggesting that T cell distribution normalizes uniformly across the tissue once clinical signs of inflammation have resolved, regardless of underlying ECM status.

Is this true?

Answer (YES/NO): NO